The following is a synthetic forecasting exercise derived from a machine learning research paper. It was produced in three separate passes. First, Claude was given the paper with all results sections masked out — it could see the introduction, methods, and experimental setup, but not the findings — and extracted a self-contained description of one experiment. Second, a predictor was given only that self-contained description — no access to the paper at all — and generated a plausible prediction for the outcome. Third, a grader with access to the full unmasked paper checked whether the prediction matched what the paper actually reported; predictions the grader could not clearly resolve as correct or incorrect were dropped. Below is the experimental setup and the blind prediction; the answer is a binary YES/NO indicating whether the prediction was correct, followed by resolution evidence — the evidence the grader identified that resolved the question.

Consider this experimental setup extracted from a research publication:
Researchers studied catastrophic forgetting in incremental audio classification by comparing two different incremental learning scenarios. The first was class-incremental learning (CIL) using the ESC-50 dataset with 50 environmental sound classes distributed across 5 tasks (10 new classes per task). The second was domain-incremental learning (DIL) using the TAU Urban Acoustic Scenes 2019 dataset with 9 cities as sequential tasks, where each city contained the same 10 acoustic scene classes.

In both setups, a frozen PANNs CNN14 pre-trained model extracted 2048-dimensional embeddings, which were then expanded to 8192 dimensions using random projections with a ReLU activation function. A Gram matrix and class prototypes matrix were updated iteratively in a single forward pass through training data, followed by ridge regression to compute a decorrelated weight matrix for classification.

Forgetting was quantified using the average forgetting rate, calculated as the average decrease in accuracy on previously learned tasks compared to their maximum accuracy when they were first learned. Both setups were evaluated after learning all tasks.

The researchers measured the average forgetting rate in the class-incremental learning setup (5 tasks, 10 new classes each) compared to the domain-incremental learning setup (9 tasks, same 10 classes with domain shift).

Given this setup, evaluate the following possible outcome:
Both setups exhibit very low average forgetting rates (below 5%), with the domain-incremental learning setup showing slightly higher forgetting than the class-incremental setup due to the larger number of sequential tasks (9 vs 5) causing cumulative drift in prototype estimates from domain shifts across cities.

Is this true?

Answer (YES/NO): NO